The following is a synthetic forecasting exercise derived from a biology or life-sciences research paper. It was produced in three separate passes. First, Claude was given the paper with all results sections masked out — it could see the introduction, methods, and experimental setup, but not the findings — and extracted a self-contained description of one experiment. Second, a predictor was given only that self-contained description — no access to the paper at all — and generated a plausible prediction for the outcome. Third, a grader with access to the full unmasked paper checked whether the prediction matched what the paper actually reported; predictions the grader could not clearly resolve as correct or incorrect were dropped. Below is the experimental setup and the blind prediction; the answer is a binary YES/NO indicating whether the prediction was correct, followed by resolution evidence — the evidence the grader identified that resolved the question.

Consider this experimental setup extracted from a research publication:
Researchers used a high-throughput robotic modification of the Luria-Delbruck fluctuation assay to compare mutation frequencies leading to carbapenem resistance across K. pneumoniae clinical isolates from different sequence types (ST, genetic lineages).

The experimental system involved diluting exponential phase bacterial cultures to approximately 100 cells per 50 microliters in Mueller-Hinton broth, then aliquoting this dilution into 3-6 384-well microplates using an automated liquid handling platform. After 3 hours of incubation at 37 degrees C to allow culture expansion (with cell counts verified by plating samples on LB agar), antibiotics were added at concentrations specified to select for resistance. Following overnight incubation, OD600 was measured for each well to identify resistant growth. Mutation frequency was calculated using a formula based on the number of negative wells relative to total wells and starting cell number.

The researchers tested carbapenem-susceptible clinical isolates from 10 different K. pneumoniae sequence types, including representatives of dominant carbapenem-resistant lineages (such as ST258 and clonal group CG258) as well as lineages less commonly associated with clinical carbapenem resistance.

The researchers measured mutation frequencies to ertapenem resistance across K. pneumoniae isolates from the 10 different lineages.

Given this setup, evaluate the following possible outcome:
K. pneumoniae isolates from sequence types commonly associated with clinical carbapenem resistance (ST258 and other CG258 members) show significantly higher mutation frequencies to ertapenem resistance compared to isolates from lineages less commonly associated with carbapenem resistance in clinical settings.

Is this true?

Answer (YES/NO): YES